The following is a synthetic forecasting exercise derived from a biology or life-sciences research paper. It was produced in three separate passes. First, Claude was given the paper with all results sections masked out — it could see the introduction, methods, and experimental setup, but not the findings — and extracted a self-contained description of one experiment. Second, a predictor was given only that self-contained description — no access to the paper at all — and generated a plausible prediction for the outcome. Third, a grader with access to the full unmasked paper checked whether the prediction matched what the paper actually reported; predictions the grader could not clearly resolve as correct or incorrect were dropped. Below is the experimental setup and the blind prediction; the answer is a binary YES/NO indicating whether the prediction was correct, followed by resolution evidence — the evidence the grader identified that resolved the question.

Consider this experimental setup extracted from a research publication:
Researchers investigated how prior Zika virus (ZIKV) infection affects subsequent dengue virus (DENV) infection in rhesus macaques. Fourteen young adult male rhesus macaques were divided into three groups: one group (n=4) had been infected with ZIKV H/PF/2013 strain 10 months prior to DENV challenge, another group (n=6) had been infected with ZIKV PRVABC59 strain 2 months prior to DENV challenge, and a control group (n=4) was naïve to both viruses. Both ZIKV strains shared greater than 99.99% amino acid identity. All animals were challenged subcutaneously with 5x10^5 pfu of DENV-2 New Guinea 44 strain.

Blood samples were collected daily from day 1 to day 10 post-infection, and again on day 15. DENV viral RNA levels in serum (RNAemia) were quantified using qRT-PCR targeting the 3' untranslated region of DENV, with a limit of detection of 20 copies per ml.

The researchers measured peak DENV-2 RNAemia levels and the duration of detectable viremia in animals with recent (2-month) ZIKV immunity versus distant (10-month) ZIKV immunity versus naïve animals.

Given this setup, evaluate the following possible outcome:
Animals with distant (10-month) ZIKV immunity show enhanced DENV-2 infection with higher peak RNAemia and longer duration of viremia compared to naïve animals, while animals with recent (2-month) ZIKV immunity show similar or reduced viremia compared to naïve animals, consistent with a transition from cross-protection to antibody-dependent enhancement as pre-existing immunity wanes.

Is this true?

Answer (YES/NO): NO